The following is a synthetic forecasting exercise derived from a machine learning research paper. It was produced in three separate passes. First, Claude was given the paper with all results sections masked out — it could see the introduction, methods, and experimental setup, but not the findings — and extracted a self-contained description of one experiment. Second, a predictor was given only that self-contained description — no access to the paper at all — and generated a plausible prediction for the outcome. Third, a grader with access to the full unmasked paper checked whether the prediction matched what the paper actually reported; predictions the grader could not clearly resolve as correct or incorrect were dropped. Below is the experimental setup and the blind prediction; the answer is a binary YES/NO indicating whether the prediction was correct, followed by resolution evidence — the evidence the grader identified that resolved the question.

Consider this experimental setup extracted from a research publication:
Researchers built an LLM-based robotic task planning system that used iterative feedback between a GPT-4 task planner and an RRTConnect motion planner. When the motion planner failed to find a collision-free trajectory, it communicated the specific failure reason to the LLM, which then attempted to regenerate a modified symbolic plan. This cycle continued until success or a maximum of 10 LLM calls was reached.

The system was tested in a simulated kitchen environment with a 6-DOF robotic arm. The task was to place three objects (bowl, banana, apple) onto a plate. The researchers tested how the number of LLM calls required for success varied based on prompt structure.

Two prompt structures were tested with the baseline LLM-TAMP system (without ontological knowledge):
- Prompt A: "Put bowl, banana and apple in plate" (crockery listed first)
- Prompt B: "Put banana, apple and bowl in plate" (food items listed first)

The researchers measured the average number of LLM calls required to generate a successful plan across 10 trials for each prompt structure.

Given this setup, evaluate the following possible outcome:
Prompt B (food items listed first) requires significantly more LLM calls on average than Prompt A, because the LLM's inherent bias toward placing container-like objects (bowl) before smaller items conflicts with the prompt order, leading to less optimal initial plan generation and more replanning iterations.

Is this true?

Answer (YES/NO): NO